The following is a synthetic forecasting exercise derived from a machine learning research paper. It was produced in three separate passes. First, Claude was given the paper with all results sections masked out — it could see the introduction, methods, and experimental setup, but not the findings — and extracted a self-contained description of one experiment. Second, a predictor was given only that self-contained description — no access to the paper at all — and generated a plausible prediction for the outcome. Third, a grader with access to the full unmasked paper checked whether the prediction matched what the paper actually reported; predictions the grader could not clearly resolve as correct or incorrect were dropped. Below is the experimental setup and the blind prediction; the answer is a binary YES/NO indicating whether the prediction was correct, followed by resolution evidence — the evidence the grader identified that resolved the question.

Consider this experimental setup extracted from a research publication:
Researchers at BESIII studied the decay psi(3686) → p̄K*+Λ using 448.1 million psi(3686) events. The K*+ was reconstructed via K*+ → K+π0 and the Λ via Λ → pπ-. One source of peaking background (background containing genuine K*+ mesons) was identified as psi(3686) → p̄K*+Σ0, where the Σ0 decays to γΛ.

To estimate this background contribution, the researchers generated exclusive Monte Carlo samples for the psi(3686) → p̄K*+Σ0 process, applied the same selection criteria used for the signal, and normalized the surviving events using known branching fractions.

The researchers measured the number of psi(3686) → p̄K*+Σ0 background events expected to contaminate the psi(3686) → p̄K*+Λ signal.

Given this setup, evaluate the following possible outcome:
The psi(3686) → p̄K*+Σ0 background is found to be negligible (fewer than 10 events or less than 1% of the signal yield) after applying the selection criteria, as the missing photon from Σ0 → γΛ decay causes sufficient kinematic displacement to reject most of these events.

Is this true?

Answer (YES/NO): YES